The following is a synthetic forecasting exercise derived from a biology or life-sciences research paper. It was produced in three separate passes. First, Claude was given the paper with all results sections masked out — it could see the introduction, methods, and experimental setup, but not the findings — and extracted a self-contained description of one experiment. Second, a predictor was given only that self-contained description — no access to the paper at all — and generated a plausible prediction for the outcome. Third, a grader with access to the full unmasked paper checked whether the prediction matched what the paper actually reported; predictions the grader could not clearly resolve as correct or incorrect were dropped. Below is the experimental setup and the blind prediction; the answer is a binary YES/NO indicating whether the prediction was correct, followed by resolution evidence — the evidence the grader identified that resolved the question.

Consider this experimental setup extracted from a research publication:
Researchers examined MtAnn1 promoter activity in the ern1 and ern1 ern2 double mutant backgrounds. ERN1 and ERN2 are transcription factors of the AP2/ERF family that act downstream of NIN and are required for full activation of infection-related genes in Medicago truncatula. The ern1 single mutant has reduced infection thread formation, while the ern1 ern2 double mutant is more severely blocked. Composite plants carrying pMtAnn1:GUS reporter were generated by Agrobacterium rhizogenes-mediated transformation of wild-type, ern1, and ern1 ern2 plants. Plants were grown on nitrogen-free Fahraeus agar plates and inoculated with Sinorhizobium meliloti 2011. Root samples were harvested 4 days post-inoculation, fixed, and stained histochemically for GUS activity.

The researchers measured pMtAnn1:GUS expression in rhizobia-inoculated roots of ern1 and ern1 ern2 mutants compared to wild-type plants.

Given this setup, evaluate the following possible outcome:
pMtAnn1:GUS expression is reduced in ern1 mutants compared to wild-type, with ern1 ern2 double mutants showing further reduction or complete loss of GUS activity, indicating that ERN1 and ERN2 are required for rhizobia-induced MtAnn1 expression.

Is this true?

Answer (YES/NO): NO